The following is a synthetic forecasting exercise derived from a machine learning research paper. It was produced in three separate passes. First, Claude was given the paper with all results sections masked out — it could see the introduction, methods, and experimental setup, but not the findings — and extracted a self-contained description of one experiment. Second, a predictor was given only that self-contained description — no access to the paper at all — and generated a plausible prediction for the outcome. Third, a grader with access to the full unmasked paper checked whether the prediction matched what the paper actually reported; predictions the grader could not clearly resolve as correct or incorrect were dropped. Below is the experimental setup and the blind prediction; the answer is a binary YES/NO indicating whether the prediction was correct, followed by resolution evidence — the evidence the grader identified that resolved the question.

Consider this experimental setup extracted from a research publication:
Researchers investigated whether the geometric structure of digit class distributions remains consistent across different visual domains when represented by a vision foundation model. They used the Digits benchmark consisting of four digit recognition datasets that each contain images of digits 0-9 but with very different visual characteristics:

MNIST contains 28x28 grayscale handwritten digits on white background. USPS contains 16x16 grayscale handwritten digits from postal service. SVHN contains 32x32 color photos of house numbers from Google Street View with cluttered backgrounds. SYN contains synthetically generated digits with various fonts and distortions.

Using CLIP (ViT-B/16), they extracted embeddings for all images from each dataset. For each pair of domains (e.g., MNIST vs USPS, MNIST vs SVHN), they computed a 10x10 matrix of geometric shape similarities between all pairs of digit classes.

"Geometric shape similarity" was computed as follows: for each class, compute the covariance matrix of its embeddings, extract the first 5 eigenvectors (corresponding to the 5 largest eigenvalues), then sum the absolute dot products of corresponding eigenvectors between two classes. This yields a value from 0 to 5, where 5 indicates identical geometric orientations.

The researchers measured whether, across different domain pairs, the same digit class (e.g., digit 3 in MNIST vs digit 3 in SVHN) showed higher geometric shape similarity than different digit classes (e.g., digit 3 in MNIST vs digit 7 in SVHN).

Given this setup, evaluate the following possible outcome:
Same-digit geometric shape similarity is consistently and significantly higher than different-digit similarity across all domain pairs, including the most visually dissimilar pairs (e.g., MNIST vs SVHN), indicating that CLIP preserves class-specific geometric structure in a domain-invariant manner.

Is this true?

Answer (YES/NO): YES